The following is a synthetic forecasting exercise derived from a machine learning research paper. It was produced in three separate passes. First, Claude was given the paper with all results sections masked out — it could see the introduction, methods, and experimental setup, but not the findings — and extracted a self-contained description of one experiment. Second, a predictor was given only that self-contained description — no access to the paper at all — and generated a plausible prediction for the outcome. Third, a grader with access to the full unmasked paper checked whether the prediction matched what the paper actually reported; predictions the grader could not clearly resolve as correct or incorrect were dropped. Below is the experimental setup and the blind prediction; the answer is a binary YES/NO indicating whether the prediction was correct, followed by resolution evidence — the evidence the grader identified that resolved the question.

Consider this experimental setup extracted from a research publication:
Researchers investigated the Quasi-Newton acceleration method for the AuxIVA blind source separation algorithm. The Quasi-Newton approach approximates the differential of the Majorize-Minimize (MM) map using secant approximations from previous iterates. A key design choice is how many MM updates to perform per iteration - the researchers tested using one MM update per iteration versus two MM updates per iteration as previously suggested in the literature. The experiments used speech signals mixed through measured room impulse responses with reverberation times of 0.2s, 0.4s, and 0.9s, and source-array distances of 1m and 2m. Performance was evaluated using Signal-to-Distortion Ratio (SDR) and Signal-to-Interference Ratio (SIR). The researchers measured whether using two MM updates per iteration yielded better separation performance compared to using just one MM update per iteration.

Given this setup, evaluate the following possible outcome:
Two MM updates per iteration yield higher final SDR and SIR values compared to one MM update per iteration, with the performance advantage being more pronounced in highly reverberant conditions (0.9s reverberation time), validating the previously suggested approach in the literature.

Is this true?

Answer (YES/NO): NO